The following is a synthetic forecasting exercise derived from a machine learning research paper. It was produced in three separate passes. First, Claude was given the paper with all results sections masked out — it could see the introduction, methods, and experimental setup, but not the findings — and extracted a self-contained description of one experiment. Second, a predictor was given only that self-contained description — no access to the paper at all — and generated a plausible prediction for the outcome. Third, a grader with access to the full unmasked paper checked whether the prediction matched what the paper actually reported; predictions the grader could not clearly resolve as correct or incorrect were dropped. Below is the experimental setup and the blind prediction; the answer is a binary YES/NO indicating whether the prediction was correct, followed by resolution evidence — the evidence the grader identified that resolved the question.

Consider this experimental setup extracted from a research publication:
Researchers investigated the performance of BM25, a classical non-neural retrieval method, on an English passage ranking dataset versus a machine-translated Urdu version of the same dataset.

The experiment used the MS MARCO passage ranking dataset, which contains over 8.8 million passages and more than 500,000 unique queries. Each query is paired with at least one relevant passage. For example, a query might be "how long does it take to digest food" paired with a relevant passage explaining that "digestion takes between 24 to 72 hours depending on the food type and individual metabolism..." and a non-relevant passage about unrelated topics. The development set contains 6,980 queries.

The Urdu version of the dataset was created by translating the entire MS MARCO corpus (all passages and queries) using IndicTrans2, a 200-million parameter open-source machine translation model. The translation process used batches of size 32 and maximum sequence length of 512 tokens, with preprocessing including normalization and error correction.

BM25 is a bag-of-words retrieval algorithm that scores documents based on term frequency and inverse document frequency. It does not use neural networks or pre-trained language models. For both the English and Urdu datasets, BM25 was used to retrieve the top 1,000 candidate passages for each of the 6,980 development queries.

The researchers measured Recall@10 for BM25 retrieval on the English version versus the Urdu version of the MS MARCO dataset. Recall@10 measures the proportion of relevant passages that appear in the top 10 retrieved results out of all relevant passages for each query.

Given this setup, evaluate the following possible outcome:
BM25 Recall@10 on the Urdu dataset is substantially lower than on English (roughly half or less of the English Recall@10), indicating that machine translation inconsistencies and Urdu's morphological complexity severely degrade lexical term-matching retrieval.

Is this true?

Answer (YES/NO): NO